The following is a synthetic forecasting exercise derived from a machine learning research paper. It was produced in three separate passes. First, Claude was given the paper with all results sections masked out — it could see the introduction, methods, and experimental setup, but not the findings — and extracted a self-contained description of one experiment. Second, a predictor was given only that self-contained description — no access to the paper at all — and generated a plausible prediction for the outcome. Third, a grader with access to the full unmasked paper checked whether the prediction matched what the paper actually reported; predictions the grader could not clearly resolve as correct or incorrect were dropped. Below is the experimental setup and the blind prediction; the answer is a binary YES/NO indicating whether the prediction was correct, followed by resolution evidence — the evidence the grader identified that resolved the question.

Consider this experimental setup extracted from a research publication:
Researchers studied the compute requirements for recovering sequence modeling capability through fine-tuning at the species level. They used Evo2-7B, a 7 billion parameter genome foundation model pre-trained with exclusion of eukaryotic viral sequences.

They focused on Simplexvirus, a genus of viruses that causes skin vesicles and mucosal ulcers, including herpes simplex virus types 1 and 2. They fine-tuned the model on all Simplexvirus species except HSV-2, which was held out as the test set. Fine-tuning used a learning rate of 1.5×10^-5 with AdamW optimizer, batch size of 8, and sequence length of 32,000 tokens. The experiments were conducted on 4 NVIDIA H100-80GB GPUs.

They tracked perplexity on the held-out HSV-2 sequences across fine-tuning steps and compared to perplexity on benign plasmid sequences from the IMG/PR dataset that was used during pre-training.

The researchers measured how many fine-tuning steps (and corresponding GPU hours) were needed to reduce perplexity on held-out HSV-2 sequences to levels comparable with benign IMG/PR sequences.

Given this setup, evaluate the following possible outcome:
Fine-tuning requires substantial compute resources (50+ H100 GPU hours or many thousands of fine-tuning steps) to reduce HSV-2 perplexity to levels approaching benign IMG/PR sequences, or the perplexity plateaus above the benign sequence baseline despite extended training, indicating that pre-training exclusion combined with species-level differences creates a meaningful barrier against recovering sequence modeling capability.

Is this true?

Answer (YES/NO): NO